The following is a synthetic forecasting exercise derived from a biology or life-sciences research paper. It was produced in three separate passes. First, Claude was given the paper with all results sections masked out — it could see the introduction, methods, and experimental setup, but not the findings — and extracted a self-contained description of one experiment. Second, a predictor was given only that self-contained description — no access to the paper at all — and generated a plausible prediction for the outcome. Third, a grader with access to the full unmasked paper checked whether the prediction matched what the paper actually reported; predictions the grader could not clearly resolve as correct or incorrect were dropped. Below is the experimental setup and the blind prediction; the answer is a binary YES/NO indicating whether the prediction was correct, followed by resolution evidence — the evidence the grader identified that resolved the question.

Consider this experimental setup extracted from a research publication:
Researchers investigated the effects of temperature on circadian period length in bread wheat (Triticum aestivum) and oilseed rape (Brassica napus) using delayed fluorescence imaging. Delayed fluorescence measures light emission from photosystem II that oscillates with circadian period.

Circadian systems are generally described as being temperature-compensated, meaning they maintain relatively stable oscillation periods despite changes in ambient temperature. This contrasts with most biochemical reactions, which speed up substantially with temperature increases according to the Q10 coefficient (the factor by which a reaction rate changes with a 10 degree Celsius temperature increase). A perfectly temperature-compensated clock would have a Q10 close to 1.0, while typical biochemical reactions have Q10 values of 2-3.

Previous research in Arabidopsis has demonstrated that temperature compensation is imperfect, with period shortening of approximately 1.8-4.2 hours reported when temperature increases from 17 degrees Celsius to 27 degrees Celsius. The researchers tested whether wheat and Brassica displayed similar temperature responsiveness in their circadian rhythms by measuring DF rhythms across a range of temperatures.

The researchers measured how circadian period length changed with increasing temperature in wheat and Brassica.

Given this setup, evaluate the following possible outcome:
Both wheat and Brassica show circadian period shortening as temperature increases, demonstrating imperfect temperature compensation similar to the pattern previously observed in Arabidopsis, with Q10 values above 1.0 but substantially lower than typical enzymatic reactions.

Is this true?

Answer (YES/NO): NO